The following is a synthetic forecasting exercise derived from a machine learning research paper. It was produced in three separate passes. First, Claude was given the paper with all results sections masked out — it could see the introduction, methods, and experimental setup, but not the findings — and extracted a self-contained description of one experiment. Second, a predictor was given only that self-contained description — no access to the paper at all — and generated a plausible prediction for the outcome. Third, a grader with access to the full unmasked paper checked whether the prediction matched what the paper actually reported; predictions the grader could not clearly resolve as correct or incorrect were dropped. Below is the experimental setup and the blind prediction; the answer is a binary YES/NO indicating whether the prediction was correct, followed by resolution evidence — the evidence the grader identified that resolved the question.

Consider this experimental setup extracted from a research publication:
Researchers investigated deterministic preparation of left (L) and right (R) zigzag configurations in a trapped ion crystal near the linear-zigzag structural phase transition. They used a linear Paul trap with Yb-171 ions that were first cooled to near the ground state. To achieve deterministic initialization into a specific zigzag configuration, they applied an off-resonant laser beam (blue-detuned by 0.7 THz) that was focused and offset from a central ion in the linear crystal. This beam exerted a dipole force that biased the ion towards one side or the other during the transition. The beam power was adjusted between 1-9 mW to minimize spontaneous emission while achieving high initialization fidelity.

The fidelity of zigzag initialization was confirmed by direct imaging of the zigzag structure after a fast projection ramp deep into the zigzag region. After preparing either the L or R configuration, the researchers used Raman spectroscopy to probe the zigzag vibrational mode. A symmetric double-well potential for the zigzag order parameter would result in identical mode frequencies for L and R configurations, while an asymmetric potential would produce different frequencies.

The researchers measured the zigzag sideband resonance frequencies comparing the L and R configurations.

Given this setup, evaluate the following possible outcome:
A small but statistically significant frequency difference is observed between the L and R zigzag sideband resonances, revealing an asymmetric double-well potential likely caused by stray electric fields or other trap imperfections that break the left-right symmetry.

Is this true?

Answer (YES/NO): YES